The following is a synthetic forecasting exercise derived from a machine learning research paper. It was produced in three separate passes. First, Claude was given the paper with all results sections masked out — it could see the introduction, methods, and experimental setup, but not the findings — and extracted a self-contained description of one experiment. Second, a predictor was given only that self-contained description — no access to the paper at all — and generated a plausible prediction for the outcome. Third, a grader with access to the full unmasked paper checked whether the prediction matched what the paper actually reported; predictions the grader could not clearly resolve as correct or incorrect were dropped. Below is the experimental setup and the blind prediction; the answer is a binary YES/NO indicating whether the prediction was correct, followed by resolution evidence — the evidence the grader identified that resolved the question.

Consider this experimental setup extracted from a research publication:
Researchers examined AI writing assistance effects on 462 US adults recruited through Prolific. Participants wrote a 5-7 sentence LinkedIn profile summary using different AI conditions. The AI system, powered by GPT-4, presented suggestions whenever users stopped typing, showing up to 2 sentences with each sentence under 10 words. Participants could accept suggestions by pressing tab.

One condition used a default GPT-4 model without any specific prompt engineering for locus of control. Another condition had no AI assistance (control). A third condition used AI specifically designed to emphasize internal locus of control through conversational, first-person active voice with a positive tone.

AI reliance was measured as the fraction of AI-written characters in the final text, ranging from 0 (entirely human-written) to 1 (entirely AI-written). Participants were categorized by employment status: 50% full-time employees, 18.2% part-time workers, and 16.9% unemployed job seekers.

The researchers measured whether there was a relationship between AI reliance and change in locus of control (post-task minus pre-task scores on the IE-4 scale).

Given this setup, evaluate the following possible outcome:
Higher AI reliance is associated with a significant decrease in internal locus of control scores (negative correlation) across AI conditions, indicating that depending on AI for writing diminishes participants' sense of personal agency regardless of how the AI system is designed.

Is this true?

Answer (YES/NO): NO